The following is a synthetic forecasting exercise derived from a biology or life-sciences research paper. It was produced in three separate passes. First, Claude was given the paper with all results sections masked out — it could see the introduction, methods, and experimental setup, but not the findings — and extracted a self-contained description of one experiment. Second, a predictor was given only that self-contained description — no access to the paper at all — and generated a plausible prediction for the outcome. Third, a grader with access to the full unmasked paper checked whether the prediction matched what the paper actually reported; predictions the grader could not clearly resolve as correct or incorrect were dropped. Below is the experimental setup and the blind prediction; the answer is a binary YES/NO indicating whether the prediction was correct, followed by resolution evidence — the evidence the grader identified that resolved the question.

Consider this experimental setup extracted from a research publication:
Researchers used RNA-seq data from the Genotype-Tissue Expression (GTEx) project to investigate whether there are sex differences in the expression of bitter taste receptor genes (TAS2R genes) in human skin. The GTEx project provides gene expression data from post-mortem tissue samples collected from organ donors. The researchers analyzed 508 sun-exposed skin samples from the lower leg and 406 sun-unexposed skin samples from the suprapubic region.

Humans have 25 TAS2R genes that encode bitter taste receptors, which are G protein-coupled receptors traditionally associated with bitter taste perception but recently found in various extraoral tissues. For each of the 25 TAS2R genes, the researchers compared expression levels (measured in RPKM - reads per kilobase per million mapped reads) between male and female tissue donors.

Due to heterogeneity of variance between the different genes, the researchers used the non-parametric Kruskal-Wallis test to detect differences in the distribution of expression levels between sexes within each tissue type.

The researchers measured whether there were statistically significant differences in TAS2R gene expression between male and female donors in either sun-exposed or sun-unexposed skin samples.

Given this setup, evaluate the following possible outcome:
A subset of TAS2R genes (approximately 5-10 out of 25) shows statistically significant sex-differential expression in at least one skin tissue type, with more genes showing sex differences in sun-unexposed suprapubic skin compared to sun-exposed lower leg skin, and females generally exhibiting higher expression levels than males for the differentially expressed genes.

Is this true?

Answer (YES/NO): NO